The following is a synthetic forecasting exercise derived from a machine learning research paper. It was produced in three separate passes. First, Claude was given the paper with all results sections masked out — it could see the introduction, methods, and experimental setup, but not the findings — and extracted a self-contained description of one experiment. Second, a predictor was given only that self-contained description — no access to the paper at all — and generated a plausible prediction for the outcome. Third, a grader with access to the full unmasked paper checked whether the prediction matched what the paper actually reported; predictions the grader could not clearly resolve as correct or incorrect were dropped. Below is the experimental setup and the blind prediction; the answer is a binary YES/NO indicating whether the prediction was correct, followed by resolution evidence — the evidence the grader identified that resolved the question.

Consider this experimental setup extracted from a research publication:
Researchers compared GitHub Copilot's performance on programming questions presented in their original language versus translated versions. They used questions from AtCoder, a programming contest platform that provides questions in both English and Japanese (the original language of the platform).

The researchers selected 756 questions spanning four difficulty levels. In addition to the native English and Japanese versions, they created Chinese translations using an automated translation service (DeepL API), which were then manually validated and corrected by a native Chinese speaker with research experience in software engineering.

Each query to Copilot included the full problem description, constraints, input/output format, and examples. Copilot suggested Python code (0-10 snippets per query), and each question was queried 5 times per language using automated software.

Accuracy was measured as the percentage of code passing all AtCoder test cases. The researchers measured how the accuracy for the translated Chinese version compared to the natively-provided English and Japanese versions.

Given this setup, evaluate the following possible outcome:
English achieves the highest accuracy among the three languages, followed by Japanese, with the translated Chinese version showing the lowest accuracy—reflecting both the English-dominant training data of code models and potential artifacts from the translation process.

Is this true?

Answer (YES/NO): NO